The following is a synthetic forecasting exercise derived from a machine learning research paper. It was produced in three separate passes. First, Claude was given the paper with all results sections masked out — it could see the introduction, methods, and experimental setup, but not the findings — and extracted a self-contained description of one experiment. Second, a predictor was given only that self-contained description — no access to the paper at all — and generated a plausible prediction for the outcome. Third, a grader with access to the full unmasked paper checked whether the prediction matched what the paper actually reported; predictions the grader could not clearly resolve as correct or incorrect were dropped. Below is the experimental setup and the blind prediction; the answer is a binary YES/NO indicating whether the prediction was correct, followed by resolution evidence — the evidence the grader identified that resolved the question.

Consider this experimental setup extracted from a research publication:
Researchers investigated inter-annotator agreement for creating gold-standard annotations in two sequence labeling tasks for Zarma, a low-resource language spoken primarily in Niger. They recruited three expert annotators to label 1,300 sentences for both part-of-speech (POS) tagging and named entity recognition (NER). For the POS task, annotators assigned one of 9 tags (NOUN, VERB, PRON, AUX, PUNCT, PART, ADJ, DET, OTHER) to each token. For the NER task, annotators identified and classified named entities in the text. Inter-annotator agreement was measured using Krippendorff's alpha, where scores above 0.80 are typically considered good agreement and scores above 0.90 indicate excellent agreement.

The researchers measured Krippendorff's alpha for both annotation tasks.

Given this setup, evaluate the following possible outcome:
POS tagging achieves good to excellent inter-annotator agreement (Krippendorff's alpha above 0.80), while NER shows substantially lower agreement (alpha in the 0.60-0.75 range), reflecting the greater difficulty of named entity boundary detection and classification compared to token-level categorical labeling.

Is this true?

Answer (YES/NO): NO